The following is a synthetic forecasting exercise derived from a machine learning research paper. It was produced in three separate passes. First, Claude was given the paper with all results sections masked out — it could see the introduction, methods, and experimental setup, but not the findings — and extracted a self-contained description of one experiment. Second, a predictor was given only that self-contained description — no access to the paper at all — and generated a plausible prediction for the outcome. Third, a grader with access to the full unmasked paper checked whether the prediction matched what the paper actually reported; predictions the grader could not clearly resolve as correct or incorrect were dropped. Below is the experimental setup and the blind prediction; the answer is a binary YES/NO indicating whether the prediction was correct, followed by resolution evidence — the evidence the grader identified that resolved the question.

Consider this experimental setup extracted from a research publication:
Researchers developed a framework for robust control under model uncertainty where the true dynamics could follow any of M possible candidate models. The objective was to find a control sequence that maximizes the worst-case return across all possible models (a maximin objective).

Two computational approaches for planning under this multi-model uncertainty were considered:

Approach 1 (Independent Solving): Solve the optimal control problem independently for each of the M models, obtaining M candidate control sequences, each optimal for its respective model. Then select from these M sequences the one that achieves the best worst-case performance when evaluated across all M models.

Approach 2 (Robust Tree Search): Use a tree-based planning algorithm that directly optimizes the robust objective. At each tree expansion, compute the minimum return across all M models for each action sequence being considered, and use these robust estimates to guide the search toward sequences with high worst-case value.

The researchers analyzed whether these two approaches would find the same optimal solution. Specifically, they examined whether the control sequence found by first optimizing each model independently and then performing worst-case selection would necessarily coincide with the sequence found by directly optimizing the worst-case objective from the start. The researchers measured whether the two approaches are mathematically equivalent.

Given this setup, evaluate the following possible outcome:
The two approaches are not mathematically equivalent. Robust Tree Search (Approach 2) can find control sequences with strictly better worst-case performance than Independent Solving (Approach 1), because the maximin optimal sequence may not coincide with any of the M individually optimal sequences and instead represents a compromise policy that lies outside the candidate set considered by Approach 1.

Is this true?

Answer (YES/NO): YES